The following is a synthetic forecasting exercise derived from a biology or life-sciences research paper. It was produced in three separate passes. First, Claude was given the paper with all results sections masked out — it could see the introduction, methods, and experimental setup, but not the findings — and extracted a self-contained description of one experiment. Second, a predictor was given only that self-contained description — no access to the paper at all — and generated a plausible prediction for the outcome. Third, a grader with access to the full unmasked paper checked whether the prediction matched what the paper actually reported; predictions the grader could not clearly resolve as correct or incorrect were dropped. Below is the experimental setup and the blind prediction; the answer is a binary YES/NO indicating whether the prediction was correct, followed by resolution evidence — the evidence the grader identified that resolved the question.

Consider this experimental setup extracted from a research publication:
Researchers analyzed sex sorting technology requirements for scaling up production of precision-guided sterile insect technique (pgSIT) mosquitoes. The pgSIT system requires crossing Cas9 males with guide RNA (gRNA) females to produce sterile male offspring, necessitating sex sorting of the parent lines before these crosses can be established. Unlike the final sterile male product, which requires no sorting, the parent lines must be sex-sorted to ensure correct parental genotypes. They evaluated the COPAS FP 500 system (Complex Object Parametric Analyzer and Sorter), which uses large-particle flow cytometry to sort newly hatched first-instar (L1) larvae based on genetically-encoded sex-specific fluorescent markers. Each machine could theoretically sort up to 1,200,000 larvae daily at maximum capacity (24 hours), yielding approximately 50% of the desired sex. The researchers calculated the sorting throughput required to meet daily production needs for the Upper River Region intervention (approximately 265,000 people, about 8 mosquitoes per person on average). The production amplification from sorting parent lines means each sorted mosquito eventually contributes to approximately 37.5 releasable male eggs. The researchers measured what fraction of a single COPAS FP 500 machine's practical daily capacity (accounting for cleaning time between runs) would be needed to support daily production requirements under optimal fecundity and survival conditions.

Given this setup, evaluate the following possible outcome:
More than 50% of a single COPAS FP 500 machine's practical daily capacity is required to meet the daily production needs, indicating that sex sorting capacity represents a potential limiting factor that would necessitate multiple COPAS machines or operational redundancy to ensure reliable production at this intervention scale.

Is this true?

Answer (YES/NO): NO